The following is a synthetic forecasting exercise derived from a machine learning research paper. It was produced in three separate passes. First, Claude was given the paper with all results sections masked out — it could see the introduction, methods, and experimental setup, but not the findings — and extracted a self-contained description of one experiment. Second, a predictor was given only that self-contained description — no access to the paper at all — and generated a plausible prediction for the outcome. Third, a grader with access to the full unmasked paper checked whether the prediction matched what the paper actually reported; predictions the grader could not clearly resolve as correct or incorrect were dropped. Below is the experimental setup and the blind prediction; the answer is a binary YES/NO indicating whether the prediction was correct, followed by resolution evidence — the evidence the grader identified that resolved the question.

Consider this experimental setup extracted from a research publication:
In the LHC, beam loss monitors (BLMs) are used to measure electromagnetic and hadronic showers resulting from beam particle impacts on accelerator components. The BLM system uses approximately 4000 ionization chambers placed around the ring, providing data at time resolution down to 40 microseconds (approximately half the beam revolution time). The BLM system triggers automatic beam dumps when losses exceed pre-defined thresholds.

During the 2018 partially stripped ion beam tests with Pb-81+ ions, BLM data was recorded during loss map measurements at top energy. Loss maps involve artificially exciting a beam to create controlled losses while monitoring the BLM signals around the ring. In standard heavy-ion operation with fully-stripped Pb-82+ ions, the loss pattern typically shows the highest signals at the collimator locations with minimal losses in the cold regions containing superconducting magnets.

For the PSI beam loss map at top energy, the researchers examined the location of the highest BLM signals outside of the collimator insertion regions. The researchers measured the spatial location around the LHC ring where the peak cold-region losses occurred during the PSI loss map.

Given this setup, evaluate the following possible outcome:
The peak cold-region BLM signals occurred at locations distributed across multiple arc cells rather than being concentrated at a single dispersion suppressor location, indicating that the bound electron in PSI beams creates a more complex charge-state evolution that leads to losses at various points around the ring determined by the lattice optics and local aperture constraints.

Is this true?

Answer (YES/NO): NO